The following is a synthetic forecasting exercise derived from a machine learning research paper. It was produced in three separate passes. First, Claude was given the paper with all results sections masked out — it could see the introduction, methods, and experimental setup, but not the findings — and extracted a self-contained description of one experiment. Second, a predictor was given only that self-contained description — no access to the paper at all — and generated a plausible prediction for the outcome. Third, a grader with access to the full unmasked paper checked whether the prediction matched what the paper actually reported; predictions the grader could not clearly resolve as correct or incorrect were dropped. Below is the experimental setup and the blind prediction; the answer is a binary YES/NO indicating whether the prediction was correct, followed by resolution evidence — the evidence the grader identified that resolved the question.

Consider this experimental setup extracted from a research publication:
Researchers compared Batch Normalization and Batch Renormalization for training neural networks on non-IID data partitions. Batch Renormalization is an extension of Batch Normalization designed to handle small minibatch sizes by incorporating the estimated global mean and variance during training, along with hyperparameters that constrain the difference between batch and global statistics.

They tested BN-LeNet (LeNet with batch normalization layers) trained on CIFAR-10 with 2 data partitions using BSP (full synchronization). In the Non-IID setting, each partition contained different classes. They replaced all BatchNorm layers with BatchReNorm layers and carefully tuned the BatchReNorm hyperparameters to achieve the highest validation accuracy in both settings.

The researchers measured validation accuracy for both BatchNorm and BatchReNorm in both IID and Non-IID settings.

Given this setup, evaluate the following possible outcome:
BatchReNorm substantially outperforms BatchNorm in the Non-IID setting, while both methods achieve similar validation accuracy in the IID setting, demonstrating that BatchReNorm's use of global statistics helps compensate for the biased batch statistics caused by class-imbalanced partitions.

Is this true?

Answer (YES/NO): YES